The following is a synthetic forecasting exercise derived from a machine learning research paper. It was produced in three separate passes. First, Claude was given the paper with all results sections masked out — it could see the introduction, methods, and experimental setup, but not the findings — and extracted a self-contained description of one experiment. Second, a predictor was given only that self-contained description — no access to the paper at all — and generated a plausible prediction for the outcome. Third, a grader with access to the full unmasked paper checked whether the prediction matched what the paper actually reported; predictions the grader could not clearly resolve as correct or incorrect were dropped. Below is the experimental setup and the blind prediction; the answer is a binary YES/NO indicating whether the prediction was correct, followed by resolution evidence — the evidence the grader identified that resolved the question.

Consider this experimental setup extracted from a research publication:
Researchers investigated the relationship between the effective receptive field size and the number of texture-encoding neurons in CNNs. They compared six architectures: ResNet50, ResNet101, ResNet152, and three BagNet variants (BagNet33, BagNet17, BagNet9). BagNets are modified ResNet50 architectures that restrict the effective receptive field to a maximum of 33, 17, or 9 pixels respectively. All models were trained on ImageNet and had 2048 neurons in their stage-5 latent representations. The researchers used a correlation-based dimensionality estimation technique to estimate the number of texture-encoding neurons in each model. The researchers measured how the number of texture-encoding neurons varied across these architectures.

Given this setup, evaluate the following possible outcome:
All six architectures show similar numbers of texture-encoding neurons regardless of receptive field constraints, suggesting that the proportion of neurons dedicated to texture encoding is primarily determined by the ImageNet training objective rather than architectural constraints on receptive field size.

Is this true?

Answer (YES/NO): NO